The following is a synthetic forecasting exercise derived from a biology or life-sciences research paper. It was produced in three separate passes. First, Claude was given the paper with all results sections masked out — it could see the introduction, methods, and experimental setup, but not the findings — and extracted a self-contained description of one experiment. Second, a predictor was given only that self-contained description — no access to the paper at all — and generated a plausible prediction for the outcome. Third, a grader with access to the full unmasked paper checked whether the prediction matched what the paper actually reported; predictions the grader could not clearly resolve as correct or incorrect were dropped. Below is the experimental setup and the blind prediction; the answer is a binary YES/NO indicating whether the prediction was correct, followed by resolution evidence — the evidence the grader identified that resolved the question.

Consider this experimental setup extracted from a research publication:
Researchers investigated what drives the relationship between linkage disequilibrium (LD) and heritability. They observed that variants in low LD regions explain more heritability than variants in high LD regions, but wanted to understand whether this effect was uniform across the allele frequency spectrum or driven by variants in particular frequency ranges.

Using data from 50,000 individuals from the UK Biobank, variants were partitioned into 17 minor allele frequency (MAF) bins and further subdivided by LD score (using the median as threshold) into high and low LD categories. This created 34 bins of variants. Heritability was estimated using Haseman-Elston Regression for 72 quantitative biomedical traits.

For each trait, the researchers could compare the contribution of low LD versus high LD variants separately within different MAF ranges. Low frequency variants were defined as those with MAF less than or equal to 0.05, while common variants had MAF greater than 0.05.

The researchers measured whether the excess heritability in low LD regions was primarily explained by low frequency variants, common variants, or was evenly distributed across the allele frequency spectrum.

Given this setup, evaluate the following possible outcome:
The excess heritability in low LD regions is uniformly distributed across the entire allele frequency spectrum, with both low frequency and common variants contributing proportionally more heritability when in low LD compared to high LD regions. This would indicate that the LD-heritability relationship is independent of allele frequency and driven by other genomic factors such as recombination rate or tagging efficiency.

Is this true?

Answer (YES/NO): NO